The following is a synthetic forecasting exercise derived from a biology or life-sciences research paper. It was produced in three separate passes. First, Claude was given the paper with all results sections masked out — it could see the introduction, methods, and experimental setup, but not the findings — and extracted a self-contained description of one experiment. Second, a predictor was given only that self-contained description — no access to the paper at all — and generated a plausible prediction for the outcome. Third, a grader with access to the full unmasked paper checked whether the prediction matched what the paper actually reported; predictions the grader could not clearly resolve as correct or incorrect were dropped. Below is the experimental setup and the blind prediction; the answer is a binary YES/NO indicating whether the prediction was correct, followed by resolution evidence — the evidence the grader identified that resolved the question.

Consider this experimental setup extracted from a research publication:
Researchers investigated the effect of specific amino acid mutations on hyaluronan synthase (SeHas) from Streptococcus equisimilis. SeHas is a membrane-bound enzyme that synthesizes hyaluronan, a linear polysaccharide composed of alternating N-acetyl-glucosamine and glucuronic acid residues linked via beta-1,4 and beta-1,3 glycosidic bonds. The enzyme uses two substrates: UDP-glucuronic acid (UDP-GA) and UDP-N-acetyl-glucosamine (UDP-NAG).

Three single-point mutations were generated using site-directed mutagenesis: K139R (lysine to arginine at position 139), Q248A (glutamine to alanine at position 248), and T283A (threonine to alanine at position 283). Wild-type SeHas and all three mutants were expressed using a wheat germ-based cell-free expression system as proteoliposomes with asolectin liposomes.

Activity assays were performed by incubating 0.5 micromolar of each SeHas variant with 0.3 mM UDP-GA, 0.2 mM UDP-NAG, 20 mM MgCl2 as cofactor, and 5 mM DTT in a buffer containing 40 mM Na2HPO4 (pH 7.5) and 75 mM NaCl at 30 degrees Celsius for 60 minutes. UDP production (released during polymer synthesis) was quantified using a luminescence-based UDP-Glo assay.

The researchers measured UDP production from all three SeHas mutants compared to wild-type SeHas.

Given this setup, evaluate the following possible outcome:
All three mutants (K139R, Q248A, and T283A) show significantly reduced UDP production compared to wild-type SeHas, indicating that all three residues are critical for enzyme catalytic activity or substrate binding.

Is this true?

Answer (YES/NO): YES